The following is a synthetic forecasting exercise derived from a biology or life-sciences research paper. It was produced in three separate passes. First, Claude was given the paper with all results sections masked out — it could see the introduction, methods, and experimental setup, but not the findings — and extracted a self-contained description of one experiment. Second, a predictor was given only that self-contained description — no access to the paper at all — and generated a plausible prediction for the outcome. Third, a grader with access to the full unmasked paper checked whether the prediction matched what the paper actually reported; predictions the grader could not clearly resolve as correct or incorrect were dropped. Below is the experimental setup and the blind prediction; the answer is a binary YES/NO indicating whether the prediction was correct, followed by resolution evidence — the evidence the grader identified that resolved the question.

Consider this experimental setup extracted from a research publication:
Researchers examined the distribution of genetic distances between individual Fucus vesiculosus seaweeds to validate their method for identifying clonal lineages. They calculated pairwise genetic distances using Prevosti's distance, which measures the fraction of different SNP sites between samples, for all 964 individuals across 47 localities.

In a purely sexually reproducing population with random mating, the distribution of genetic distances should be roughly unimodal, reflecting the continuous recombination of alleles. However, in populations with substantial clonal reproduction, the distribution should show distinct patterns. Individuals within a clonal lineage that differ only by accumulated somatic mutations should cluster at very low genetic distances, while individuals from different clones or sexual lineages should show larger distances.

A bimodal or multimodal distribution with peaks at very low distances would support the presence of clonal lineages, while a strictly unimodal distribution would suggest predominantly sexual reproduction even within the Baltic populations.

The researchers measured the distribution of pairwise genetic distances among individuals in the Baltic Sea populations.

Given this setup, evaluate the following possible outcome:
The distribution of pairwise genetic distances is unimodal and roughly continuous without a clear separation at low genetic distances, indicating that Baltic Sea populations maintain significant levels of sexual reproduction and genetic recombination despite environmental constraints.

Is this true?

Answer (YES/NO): NO